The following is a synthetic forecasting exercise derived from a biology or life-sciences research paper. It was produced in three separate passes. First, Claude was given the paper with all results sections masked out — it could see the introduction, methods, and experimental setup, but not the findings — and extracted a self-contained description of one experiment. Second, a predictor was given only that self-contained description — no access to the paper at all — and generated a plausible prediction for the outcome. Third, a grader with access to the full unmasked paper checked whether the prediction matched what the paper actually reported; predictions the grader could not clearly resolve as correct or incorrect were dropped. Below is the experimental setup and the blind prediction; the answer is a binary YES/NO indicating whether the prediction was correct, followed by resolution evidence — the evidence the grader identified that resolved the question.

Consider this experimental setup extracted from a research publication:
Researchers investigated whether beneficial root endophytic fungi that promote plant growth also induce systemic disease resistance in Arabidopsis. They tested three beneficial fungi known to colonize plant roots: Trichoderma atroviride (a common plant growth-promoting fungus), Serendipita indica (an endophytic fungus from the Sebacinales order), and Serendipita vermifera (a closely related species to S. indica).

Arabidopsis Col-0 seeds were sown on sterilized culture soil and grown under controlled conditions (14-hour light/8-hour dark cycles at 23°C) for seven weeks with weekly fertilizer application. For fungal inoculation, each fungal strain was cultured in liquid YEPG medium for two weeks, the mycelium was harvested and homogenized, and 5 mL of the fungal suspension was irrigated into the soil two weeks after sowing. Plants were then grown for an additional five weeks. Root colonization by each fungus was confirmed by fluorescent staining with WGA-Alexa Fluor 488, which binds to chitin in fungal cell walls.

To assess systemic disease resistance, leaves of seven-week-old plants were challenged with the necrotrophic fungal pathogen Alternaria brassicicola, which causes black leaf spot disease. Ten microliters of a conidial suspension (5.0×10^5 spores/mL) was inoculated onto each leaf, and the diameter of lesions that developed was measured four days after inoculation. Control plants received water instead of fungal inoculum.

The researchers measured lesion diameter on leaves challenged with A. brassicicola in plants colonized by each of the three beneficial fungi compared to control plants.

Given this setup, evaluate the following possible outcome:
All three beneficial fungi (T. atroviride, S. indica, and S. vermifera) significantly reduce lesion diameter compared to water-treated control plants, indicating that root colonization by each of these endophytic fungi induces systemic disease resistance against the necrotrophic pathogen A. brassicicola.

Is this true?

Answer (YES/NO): NO